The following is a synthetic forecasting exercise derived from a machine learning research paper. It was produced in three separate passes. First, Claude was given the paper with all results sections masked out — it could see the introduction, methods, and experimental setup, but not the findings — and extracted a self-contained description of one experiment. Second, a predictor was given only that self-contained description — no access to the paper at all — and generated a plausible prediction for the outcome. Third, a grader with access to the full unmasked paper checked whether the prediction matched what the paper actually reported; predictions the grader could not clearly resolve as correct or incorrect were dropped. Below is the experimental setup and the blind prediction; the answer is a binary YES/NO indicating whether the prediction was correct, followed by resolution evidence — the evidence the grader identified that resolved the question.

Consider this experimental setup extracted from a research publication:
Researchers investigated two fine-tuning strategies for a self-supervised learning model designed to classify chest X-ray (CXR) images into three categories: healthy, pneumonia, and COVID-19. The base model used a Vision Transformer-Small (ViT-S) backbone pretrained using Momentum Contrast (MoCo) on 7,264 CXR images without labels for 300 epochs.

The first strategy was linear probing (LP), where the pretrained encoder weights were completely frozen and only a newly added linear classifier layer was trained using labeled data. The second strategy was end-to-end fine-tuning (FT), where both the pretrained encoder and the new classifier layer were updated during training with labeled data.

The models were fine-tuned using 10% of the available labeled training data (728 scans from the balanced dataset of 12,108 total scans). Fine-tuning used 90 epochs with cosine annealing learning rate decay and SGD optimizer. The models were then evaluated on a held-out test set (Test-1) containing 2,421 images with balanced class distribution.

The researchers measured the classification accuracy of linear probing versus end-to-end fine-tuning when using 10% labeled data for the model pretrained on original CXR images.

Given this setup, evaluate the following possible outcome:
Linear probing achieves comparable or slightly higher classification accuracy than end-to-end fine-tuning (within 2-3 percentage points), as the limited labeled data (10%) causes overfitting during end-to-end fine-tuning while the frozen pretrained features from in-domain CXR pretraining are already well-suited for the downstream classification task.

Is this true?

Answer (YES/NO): NO